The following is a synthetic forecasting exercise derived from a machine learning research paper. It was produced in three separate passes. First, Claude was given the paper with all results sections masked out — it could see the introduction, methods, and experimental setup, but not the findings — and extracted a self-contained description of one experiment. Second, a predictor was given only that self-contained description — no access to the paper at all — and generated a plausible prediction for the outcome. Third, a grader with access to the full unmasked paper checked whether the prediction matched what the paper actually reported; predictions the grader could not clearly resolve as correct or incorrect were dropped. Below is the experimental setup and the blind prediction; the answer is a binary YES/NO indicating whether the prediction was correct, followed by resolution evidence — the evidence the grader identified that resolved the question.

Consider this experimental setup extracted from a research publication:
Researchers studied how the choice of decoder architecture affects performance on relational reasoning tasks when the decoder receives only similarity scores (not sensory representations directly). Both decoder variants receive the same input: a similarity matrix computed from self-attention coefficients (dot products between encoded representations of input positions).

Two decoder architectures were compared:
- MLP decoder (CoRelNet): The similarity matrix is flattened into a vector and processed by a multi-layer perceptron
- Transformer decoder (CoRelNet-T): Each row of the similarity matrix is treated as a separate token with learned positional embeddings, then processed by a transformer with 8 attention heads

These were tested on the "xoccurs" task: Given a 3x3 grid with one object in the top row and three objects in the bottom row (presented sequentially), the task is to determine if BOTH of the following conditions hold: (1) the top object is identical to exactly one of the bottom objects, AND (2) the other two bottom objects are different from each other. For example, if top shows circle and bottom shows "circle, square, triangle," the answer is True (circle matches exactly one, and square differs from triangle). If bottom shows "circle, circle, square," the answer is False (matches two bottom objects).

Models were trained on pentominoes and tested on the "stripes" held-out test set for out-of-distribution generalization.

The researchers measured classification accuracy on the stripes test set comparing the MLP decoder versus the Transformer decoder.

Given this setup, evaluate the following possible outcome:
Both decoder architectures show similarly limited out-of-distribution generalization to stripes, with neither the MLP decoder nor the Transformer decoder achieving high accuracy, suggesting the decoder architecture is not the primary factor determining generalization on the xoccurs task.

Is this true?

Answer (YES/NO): NO